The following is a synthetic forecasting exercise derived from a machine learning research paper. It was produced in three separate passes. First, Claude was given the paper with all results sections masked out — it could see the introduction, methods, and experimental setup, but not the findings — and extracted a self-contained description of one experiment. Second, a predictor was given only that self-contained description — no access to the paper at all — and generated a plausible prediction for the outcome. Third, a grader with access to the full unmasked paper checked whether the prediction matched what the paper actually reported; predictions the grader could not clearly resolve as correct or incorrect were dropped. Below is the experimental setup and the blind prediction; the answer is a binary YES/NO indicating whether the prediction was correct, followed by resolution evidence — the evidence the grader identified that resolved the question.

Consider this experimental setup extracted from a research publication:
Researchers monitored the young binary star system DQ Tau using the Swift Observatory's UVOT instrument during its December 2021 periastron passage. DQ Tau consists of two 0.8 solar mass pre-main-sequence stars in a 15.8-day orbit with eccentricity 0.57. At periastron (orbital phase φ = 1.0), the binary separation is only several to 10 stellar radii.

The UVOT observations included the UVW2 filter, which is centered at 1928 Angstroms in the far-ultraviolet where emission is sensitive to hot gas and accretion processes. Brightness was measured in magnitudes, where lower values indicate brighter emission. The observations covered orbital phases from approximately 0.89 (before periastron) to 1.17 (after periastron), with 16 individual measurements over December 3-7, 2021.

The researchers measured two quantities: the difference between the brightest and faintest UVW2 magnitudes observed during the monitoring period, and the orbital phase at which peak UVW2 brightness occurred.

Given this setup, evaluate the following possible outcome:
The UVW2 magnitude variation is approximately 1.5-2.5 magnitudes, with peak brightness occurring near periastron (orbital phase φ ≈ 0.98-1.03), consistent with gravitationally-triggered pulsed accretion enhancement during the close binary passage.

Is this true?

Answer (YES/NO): NO